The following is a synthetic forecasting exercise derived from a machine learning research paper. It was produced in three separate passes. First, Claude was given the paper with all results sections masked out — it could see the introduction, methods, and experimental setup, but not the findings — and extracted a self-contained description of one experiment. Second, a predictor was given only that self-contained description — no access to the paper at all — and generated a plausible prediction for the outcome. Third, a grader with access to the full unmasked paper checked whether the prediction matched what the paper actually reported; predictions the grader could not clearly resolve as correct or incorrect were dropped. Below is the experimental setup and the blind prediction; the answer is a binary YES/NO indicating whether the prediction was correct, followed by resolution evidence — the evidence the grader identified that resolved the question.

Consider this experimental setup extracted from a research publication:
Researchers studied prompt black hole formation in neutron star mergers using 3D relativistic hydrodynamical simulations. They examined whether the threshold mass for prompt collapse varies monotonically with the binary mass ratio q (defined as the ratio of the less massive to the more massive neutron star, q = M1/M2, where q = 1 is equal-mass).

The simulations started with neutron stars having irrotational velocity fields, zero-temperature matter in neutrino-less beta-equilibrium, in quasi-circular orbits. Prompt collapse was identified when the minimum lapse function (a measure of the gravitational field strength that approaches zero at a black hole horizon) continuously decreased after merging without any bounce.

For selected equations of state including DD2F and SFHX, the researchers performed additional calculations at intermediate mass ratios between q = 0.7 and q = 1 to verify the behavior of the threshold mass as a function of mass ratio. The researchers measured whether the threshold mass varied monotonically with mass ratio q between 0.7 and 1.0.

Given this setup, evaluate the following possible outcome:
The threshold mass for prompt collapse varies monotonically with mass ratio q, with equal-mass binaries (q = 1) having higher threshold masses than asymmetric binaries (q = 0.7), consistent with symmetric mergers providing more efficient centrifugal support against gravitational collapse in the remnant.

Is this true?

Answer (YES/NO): YES